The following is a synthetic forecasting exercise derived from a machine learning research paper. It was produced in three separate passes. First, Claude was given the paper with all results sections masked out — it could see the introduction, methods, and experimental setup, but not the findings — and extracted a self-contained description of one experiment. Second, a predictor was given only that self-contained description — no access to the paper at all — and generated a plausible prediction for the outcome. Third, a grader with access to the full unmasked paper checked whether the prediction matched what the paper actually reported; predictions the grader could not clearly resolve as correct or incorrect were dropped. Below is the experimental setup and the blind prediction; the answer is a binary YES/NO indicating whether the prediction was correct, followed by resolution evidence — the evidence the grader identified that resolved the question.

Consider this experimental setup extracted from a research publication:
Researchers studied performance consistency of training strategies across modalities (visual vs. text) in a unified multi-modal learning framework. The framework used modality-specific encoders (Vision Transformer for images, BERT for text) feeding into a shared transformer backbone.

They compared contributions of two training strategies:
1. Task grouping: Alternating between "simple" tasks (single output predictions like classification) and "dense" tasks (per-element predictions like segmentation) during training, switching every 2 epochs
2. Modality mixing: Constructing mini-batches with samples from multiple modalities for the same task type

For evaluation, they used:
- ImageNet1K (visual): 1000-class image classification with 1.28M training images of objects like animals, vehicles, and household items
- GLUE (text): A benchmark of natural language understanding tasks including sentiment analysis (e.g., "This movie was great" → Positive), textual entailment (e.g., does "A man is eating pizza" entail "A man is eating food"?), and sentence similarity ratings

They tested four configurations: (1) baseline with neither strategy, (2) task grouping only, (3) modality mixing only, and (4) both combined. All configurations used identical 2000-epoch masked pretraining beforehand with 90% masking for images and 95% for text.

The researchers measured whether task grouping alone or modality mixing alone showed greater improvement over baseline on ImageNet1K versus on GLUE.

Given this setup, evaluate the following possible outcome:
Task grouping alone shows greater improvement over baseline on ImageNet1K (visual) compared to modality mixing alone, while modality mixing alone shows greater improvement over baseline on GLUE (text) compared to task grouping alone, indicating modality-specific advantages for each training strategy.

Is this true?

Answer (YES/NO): NO